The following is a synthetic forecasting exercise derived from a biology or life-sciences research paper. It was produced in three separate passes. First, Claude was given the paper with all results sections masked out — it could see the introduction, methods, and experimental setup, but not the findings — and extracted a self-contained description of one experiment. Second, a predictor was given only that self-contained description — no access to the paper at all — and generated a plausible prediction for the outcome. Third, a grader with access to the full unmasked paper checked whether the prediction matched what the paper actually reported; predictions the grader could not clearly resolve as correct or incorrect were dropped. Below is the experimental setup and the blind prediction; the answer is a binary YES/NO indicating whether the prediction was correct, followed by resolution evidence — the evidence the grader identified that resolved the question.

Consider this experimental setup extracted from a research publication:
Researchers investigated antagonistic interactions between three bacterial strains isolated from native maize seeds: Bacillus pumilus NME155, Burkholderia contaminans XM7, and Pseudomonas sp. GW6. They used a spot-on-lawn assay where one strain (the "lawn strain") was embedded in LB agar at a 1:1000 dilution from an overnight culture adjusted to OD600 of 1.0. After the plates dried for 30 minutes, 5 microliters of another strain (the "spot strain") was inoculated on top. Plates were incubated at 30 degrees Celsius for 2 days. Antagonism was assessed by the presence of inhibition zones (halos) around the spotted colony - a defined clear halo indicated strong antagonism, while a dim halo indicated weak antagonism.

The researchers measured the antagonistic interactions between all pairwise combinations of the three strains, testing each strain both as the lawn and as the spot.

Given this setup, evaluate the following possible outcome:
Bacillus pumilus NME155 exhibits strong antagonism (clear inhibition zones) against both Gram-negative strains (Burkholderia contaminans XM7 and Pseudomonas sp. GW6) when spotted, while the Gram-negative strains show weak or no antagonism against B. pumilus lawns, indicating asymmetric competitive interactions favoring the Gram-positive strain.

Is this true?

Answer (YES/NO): NO